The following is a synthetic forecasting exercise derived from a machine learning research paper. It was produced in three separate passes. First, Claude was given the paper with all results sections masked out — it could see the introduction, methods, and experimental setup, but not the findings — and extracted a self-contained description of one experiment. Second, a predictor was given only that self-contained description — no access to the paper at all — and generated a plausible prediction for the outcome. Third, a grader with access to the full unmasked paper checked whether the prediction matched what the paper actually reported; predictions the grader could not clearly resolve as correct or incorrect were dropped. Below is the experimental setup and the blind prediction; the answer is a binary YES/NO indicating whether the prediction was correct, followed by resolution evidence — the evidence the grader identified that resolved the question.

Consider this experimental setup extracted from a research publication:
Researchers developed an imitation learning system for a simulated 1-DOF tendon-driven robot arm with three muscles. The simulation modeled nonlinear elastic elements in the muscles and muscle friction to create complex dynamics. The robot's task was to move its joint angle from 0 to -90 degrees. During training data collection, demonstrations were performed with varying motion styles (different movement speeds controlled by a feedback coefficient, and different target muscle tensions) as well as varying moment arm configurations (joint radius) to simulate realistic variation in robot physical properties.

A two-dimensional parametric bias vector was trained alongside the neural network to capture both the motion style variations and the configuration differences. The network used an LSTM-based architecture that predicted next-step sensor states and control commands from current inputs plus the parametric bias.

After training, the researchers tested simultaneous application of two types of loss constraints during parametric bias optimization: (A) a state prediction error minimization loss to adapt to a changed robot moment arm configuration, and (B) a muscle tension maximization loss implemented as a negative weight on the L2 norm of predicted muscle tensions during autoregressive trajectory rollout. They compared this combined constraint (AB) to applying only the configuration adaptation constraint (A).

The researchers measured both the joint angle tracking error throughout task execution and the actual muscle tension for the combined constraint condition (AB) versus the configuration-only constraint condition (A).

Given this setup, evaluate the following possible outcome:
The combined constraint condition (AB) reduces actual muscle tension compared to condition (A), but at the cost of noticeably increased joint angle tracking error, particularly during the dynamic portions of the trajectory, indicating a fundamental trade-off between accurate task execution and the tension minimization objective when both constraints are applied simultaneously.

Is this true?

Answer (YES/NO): NO